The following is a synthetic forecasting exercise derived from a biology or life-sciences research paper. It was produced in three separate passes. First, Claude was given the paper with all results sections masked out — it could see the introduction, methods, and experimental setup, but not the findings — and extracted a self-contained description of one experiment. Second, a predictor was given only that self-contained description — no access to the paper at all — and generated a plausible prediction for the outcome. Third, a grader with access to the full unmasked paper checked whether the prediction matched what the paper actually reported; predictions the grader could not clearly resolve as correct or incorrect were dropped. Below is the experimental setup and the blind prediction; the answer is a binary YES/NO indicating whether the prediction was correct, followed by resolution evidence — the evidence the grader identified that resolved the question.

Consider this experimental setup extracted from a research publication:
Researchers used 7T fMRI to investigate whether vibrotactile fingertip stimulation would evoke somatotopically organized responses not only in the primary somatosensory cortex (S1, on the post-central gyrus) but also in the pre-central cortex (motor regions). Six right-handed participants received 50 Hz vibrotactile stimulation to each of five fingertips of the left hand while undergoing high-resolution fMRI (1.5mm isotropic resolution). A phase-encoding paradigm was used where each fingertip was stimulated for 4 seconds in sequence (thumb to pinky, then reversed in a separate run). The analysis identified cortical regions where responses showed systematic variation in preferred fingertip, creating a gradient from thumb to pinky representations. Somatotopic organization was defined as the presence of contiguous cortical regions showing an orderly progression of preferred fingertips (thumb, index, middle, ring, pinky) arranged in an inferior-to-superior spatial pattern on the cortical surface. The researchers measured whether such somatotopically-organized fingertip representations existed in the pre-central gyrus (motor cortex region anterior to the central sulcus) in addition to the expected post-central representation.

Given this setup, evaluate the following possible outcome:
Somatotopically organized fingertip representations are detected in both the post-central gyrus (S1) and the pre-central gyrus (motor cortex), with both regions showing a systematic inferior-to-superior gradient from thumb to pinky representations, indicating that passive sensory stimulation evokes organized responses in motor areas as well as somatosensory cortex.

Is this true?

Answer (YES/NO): YES